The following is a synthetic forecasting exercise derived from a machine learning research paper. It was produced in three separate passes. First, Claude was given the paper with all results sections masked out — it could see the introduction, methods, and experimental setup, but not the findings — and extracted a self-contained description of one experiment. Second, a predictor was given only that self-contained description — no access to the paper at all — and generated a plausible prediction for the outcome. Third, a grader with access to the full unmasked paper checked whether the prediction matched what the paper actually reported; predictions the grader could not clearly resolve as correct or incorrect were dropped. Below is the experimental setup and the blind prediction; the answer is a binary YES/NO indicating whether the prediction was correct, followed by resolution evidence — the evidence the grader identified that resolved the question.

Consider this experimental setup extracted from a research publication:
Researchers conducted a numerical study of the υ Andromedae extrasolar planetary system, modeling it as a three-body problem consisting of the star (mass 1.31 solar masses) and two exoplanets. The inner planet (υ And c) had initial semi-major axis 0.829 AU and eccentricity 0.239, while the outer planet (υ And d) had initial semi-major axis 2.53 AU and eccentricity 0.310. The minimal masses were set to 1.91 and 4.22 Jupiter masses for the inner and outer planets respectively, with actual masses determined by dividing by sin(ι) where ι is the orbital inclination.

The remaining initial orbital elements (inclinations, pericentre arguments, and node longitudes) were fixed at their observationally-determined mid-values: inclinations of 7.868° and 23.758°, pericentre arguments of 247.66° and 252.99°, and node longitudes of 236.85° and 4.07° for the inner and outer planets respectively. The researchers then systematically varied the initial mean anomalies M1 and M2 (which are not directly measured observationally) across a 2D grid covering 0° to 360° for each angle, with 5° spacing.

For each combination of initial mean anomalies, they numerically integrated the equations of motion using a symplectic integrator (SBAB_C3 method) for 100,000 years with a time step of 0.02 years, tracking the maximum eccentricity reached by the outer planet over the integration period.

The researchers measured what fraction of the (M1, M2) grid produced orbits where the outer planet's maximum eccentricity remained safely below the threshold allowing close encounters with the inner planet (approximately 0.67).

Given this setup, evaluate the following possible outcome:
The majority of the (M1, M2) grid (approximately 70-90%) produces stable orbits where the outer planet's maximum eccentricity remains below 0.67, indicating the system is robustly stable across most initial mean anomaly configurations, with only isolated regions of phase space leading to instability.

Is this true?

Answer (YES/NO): NO